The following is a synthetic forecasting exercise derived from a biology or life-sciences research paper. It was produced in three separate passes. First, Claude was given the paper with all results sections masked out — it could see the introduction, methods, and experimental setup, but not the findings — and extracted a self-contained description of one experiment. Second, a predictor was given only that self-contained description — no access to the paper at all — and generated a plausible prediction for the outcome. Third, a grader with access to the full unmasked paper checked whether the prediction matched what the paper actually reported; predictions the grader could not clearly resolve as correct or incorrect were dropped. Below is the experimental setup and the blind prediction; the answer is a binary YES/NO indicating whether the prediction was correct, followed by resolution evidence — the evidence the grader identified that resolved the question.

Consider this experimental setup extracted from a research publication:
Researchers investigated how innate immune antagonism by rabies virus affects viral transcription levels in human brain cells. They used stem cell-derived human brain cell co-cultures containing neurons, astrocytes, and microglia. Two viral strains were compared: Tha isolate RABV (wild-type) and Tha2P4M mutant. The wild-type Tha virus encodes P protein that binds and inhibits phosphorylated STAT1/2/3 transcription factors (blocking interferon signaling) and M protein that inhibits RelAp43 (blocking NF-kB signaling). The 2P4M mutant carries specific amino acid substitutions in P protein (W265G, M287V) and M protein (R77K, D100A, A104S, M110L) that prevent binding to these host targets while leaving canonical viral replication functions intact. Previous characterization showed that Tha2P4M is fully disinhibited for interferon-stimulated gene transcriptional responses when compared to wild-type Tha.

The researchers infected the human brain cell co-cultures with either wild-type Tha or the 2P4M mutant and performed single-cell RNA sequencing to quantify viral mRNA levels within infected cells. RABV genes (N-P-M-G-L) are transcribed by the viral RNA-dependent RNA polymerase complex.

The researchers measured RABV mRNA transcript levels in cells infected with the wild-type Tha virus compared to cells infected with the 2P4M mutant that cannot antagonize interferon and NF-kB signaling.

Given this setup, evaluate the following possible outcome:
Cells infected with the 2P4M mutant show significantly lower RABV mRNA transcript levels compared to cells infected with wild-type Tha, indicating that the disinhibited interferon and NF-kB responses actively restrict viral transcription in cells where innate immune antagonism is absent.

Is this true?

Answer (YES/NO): NO